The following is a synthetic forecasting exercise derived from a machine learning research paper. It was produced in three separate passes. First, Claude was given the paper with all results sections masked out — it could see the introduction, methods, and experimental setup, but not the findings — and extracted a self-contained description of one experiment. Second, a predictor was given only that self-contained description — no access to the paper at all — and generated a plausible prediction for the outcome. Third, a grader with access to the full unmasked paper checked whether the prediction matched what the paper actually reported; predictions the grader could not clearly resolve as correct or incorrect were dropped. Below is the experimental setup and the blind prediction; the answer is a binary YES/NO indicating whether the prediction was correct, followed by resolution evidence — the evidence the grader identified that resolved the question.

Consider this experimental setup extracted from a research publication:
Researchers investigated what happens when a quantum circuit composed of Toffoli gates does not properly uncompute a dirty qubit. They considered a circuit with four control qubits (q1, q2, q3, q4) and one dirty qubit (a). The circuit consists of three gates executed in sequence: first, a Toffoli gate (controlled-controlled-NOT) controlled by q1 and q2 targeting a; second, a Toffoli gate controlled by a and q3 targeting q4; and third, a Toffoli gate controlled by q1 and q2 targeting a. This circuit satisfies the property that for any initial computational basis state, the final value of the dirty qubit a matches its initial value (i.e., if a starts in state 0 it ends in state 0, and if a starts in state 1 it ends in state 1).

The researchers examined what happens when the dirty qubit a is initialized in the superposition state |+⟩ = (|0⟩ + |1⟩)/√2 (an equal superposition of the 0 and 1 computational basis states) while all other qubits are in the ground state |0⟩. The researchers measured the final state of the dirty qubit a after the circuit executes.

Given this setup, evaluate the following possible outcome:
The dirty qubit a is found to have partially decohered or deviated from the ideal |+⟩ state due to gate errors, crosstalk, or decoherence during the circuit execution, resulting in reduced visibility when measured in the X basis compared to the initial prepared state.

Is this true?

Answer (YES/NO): NO